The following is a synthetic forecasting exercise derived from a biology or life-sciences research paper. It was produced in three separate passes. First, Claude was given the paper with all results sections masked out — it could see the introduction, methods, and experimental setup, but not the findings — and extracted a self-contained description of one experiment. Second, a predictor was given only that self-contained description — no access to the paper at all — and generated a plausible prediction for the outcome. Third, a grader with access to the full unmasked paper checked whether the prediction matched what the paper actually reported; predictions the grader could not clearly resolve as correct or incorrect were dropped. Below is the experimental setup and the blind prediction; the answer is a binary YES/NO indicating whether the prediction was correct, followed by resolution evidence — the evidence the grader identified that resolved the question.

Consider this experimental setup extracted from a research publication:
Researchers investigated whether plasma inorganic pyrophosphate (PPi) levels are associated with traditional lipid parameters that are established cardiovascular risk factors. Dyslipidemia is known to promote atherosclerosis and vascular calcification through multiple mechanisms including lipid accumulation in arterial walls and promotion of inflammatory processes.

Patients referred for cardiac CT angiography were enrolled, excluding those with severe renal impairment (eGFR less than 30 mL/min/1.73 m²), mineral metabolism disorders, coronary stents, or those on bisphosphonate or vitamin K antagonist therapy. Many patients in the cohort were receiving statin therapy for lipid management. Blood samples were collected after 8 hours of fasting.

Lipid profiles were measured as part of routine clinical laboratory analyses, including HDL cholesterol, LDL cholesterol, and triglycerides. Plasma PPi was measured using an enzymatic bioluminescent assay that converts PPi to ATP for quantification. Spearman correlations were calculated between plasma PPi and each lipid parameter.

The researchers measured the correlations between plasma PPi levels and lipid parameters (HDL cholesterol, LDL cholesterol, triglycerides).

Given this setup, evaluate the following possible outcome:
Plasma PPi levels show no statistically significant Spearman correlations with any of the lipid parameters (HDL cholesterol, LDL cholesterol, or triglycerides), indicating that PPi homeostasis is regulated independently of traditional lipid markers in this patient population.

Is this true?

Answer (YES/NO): YES